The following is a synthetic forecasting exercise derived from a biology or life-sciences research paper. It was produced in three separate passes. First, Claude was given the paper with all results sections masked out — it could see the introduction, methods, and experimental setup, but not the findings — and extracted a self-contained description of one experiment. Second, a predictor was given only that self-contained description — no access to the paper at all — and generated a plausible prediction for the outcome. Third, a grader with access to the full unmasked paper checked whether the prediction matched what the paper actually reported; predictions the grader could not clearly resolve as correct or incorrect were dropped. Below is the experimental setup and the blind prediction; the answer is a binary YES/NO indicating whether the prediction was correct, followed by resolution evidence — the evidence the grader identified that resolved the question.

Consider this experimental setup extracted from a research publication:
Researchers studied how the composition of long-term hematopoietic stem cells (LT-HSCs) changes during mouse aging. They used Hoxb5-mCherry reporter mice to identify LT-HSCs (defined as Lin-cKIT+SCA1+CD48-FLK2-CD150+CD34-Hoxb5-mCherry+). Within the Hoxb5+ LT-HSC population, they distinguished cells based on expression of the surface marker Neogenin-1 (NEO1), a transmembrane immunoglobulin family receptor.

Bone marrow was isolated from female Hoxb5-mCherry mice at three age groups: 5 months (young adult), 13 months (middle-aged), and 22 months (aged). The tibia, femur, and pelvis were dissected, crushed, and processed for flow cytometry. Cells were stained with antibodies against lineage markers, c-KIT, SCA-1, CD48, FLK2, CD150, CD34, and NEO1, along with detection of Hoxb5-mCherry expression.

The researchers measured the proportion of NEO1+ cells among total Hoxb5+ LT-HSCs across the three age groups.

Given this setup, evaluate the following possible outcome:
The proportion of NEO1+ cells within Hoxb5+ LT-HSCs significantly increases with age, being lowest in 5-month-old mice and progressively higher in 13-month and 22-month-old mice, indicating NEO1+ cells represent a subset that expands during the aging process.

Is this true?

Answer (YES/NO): YES